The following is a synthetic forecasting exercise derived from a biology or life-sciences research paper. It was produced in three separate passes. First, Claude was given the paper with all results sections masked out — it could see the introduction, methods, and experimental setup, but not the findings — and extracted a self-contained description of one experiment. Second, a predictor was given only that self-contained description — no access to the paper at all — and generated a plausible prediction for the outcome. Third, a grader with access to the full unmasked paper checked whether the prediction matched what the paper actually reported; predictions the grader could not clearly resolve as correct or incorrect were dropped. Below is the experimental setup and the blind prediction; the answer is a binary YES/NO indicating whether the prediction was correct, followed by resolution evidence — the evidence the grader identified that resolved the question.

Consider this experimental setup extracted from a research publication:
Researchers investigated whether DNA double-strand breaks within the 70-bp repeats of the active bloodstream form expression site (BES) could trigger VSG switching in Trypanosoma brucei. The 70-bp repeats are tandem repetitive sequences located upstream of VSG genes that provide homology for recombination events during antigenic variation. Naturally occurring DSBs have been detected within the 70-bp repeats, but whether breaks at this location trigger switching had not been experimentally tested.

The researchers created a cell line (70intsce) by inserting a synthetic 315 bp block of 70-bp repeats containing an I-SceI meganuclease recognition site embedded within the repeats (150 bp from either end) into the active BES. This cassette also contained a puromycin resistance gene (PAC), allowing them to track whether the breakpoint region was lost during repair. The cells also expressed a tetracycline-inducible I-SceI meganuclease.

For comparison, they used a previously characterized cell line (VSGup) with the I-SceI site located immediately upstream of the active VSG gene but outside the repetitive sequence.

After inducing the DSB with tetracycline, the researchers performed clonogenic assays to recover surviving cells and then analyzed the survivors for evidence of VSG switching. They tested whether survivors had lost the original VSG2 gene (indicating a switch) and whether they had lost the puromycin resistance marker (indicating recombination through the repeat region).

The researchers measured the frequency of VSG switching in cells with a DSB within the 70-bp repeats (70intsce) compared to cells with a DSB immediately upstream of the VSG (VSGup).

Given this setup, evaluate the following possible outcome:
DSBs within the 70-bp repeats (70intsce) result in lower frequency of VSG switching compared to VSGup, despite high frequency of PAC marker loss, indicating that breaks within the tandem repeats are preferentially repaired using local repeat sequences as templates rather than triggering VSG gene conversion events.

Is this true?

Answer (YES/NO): NO